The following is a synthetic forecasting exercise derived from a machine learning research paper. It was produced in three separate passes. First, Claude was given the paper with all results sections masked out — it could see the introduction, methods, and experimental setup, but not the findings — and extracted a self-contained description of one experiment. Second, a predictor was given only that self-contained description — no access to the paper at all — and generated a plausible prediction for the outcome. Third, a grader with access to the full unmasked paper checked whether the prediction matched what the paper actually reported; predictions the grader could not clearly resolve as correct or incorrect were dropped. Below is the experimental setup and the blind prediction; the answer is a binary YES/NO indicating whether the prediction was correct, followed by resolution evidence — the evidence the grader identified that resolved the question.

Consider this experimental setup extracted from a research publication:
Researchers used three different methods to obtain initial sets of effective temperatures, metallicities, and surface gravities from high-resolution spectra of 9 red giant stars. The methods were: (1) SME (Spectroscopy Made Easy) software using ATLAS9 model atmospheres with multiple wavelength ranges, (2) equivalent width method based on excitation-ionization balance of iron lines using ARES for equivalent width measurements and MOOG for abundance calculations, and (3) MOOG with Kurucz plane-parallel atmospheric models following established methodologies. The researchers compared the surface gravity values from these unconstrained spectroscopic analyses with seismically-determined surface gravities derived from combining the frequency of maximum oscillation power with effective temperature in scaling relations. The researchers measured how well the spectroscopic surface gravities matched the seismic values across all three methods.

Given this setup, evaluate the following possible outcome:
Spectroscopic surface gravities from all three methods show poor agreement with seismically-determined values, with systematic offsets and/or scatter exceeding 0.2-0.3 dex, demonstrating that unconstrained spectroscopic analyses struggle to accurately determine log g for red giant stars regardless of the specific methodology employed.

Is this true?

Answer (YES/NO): NO